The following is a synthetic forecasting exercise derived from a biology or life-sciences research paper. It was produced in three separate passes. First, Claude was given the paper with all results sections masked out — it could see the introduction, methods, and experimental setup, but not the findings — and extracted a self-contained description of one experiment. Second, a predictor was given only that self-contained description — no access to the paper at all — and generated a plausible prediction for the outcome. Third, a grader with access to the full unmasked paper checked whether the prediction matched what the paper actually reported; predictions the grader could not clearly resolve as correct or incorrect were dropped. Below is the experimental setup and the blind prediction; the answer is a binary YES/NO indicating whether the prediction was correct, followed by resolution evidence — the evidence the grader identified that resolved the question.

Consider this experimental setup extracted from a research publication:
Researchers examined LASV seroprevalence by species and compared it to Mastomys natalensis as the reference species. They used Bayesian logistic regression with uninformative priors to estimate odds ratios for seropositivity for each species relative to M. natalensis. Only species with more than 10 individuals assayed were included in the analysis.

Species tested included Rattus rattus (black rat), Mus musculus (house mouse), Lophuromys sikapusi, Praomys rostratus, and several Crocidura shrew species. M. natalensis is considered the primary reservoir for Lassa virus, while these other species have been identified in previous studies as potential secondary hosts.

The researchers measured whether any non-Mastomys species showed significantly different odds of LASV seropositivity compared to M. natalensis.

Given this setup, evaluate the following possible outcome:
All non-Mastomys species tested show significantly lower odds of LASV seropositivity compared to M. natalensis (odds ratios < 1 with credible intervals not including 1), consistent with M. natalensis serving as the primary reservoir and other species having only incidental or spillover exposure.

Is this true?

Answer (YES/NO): NO